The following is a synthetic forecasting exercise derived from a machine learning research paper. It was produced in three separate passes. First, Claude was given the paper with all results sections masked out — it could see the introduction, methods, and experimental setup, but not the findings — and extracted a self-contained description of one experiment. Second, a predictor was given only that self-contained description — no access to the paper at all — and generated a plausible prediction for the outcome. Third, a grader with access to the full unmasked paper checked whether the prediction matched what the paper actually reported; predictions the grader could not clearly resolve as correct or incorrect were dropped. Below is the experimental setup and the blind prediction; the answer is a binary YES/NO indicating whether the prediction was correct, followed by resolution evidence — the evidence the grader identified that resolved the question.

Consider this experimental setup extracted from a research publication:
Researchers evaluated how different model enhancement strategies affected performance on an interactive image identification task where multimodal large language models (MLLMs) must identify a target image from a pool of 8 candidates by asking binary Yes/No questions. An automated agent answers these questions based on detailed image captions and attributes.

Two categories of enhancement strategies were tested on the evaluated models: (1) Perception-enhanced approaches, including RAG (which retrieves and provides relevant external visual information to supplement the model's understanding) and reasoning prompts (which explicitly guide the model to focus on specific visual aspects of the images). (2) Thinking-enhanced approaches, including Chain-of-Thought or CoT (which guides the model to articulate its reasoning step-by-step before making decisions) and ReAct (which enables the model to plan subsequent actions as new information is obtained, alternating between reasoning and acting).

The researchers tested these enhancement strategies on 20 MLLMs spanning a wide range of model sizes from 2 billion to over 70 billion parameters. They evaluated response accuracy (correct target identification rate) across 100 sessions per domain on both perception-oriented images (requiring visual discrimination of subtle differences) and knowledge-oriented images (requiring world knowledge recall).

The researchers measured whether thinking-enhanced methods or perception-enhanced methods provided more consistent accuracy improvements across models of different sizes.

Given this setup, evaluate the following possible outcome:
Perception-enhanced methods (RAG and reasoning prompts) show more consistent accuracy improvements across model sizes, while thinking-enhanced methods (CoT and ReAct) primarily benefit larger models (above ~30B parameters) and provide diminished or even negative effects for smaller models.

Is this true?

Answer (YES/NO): NO